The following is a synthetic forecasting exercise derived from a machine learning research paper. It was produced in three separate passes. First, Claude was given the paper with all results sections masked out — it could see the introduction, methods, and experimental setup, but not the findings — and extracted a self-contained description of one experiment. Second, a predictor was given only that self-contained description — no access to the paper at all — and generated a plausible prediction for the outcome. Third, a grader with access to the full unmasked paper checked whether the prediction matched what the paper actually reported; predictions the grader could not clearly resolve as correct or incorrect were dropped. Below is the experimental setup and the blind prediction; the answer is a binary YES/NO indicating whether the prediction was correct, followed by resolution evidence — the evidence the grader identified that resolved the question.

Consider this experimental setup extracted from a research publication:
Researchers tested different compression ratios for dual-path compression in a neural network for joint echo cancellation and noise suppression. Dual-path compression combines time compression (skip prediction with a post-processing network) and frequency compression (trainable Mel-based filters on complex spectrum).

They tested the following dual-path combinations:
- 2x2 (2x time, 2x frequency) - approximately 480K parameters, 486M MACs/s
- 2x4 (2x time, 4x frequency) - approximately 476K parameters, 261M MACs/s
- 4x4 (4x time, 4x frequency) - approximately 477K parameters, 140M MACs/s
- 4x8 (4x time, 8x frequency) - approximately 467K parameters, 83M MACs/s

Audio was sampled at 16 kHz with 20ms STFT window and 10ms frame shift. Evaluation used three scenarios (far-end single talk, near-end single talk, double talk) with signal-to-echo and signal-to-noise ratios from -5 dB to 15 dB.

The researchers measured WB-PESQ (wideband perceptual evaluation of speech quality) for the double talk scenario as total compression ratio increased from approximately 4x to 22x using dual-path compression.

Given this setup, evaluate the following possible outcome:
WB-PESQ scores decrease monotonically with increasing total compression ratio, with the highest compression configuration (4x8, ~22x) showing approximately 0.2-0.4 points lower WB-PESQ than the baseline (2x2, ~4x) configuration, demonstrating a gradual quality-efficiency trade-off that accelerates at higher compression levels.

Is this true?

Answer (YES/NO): NO